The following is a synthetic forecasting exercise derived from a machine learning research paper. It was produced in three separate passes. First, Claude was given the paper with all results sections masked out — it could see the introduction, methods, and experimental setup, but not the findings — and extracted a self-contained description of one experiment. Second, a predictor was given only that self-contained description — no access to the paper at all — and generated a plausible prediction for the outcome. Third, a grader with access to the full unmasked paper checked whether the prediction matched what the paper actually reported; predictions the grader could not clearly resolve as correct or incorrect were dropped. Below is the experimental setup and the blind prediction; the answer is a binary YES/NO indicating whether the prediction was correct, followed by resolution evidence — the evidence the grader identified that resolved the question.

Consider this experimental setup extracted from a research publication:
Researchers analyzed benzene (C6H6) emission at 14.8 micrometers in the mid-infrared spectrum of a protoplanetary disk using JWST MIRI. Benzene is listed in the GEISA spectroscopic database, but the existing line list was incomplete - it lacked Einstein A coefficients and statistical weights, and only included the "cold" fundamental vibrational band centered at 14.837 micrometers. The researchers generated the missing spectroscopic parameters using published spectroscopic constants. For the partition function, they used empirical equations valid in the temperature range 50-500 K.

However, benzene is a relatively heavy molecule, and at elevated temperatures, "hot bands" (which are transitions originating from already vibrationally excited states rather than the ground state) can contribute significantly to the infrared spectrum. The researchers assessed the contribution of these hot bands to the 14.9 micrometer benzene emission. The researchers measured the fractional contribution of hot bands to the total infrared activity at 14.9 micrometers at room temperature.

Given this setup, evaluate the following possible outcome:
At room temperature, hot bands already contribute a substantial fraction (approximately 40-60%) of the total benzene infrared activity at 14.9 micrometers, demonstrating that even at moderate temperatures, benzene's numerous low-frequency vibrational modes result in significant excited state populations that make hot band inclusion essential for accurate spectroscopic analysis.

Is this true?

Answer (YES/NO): YES